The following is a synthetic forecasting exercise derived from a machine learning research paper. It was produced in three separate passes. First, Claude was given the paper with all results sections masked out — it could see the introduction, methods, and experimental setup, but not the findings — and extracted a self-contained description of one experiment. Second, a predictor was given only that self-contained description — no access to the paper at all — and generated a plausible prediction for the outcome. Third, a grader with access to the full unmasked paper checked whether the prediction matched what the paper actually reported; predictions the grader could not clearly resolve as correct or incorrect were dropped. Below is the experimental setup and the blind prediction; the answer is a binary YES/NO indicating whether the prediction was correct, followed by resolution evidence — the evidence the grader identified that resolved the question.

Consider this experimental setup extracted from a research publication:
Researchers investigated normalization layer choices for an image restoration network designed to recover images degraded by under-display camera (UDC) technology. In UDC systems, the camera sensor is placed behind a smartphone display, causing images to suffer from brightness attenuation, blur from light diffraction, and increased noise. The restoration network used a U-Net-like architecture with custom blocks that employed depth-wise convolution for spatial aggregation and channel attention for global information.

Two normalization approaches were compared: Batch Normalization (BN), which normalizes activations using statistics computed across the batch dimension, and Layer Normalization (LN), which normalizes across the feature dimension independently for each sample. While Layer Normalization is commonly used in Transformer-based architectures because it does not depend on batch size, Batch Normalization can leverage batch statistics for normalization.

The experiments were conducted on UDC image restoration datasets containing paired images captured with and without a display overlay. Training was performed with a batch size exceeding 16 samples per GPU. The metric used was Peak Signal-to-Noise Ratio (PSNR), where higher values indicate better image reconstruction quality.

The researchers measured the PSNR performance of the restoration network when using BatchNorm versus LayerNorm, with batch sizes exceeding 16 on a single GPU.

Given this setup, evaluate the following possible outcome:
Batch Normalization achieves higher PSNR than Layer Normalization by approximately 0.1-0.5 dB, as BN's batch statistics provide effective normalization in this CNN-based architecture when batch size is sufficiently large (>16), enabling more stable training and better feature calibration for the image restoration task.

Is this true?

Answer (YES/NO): NO